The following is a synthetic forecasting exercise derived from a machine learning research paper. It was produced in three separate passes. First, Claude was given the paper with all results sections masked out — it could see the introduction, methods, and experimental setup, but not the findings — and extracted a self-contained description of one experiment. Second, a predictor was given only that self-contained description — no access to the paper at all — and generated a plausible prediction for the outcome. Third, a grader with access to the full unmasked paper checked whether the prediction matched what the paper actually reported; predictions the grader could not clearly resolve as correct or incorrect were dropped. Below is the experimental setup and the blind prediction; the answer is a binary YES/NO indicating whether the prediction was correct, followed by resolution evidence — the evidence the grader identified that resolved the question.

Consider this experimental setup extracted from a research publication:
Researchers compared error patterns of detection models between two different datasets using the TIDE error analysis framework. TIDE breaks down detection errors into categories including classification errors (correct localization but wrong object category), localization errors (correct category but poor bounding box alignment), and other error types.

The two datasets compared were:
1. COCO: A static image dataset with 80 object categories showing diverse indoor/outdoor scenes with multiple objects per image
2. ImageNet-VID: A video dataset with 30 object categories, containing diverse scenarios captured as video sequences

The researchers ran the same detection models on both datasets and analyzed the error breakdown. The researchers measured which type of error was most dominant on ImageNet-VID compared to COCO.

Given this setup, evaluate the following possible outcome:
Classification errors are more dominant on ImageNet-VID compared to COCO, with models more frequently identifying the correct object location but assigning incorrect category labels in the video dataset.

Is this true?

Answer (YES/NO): YES